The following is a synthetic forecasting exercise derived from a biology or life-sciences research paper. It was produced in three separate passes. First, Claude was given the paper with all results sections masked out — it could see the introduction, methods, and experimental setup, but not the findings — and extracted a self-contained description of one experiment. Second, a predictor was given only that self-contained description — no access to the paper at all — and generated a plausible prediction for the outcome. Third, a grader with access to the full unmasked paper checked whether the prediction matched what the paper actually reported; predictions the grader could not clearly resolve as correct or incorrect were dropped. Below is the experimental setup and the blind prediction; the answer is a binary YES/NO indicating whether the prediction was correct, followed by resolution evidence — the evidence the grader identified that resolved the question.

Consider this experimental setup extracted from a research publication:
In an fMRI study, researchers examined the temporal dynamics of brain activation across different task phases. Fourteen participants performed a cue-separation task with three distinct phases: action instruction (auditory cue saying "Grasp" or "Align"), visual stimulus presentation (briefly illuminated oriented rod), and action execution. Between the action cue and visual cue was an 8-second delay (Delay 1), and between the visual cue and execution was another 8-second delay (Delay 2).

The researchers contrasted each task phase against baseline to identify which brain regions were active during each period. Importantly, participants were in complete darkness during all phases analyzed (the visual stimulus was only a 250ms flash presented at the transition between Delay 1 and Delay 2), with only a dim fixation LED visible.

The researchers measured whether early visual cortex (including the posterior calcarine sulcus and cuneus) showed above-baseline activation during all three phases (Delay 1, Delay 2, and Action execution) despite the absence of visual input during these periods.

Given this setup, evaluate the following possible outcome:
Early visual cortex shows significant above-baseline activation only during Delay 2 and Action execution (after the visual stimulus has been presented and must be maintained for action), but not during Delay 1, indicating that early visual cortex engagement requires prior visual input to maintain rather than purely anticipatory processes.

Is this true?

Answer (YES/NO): NO